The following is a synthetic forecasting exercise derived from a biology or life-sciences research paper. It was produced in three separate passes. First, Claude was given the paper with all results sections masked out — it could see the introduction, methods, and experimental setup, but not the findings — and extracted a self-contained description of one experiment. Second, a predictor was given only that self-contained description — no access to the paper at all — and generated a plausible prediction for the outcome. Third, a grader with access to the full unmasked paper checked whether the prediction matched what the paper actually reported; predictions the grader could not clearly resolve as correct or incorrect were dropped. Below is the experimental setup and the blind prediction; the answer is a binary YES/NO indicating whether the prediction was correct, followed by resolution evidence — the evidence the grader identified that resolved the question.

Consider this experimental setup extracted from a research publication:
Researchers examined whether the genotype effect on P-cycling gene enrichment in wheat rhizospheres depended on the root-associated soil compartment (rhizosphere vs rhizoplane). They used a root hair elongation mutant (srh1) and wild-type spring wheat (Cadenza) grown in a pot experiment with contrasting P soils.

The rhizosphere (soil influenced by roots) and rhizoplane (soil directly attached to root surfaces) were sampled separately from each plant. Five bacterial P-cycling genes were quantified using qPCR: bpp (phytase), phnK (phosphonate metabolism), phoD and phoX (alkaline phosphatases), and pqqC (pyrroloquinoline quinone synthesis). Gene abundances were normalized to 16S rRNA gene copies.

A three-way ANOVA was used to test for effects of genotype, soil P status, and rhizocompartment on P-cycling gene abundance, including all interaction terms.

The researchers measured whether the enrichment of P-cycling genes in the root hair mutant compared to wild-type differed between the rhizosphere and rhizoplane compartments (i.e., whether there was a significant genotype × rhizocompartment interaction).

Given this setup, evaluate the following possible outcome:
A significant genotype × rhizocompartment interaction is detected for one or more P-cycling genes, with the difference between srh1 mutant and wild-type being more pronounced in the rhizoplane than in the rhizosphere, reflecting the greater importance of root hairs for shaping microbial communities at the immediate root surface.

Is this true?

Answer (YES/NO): NO